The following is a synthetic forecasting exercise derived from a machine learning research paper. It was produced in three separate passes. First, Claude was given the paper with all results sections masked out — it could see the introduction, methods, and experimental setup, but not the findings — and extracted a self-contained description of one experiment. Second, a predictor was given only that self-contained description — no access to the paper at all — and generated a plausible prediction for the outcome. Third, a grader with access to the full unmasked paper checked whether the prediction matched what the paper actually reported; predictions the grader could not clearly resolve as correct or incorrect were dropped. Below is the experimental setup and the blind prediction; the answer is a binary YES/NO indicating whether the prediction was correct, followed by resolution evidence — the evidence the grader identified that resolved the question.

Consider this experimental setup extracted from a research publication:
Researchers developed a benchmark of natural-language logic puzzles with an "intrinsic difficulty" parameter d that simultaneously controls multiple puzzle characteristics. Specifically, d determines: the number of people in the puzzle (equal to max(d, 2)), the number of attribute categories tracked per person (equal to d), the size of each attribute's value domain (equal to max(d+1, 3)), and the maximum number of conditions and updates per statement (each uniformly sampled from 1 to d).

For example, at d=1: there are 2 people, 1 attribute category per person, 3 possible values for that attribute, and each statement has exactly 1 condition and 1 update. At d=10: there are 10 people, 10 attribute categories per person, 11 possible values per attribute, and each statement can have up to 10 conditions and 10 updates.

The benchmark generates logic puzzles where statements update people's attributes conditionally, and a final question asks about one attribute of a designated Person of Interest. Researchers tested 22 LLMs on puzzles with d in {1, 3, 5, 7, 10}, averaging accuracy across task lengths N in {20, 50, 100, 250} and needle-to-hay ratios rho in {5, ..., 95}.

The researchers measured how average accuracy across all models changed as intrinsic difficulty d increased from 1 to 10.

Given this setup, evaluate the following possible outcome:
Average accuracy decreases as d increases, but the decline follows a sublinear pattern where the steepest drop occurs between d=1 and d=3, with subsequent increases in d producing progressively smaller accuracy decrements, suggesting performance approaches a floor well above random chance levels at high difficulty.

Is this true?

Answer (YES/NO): NO